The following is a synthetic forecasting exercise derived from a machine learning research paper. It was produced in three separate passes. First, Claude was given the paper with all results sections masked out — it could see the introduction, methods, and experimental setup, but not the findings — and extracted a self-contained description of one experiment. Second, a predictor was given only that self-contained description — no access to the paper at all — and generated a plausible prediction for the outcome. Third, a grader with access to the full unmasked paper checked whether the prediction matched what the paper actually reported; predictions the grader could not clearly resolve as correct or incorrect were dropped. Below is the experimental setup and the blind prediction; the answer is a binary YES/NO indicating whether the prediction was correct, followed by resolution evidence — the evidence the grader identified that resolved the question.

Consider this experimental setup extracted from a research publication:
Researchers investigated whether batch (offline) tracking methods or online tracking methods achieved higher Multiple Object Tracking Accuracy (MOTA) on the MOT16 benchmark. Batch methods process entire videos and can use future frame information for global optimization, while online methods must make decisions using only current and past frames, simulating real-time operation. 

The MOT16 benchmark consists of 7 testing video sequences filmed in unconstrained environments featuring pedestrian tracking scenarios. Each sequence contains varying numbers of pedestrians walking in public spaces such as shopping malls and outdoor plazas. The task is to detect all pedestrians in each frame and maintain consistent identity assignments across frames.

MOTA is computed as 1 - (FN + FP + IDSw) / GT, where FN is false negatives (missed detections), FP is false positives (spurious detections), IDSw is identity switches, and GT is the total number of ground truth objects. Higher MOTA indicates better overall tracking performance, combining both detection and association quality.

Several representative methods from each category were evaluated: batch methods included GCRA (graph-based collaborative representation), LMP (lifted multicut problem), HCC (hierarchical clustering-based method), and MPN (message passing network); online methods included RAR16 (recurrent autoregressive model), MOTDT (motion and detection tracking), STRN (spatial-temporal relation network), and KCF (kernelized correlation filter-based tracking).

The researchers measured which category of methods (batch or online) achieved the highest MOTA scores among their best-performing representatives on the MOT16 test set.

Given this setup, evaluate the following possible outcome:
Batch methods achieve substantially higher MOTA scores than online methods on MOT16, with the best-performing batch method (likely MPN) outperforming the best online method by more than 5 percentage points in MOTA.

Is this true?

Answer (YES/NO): YES